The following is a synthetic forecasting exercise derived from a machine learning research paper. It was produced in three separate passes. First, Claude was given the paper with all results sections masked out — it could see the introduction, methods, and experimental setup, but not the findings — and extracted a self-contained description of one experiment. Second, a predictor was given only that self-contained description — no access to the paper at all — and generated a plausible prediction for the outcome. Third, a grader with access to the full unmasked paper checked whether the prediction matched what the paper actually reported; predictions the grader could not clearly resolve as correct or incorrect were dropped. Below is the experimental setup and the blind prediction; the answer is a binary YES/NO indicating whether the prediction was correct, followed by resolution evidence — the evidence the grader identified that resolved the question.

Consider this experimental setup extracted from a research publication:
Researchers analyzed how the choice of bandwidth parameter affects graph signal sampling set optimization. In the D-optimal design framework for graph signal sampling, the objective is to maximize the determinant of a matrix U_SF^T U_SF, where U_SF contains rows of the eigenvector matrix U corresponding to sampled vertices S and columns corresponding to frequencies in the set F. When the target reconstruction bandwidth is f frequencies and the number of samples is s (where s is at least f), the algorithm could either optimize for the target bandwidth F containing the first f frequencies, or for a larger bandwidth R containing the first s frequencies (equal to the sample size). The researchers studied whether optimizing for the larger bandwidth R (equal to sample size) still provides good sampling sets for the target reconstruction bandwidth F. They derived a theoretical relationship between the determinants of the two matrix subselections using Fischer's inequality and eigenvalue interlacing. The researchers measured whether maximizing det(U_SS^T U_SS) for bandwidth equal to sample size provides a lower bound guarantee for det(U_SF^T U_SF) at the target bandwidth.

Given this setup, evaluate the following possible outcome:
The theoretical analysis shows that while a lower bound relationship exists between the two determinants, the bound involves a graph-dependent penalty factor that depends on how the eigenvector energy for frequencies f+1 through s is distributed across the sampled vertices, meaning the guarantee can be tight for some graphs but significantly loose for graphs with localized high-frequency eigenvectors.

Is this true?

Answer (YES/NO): NO